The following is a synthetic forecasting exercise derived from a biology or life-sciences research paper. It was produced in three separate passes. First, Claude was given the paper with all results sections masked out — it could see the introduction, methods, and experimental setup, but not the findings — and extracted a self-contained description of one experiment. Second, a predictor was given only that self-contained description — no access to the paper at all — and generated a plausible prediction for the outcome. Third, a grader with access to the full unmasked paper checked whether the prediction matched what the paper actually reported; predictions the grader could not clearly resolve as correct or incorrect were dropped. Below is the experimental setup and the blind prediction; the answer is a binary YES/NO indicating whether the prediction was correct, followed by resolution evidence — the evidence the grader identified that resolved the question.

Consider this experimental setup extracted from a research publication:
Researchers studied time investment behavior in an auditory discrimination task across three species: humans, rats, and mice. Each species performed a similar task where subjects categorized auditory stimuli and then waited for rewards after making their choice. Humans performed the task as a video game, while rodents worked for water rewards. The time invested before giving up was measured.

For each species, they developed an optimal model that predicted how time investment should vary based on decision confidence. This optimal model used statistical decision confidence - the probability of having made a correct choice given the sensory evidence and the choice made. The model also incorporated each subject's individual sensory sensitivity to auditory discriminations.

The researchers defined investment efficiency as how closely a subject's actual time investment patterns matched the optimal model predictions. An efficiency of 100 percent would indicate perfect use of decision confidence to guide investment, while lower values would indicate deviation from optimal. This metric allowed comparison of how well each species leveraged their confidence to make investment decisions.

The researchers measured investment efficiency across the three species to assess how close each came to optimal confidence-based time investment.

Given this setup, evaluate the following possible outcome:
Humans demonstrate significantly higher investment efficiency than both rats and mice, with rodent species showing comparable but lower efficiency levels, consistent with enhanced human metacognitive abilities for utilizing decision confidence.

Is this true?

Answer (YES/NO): NO